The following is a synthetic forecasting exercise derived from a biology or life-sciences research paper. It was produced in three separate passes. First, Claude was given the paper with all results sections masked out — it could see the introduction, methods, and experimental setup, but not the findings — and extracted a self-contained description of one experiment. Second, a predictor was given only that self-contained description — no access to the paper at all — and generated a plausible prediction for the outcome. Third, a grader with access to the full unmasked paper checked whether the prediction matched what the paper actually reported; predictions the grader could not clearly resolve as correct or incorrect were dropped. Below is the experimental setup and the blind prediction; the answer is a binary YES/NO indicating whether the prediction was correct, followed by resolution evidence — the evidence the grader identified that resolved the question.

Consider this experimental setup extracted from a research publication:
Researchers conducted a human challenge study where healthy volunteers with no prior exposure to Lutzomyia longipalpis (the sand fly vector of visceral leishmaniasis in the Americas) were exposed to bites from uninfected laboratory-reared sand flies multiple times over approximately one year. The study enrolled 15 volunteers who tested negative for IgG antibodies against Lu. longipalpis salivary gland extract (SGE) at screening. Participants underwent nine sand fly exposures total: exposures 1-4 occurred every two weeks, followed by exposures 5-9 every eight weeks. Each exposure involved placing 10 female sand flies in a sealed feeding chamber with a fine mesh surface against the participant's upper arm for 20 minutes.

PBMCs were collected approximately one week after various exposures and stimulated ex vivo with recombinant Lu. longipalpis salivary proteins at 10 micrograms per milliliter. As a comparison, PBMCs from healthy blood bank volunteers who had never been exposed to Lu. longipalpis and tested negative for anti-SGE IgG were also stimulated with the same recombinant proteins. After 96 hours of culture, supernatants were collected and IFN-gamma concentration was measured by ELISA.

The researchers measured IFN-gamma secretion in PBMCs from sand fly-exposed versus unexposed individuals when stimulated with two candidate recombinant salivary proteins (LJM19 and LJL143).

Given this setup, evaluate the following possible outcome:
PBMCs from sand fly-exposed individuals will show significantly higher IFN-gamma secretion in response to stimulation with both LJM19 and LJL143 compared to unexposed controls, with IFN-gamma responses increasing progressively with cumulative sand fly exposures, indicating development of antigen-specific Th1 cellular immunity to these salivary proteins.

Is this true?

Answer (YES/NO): NO